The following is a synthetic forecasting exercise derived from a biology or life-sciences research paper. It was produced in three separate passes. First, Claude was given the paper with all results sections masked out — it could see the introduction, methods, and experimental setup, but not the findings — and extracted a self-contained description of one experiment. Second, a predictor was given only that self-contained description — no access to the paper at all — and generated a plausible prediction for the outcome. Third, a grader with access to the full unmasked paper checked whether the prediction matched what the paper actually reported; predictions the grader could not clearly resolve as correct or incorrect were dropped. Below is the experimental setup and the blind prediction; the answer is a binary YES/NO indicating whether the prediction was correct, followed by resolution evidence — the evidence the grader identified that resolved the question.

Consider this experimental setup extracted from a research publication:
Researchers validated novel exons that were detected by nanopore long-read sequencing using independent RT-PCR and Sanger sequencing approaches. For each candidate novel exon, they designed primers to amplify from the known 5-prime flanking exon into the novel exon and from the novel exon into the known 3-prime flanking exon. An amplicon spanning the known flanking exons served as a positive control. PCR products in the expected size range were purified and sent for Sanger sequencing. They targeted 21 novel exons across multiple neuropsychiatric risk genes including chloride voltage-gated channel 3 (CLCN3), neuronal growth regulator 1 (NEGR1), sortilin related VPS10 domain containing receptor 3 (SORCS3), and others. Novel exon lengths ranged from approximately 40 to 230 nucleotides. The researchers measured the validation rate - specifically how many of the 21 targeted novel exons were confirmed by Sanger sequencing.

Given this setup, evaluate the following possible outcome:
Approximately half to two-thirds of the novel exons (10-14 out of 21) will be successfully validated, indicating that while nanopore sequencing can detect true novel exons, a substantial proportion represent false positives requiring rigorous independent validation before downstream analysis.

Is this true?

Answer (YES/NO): NO